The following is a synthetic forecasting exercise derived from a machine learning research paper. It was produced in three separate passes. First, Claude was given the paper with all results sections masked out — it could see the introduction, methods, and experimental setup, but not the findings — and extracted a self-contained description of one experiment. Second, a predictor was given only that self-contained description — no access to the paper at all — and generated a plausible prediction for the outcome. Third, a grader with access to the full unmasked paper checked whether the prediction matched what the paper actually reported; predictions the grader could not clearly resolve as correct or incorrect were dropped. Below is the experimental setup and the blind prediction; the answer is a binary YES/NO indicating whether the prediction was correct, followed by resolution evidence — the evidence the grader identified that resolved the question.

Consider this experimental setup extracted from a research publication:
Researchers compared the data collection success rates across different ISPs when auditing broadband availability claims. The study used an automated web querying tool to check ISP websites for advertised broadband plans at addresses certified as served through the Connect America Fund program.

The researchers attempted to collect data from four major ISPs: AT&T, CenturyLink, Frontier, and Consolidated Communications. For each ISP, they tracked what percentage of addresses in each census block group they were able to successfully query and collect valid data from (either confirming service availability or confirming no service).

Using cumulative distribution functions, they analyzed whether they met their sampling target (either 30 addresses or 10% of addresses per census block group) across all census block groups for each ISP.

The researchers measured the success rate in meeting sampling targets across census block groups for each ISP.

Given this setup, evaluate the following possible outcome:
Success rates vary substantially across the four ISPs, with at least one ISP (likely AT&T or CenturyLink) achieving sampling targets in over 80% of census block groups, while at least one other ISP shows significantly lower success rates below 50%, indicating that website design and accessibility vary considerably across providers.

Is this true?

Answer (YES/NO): NO